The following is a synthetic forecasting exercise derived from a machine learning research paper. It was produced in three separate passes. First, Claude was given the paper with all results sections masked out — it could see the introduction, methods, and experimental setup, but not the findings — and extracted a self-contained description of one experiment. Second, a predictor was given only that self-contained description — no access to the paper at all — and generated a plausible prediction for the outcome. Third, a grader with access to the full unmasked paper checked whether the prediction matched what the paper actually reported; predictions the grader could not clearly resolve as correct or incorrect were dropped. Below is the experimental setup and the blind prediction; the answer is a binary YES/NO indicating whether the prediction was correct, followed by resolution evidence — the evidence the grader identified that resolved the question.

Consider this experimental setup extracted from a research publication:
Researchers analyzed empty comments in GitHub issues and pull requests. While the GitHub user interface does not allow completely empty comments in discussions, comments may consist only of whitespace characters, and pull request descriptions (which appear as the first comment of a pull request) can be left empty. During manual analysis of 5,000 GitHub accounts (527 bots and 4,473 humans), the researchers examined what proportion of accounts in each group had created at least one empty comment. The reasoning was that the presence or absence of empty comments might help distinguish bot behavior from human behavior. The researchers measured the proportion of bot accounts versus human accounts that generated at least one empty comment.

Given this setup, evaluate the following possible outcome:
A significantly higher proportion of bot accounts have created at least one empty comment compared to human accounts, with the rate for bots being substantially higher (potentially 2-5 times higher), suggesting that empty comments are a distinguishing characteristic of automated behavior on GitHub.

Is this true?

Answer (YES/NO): NO